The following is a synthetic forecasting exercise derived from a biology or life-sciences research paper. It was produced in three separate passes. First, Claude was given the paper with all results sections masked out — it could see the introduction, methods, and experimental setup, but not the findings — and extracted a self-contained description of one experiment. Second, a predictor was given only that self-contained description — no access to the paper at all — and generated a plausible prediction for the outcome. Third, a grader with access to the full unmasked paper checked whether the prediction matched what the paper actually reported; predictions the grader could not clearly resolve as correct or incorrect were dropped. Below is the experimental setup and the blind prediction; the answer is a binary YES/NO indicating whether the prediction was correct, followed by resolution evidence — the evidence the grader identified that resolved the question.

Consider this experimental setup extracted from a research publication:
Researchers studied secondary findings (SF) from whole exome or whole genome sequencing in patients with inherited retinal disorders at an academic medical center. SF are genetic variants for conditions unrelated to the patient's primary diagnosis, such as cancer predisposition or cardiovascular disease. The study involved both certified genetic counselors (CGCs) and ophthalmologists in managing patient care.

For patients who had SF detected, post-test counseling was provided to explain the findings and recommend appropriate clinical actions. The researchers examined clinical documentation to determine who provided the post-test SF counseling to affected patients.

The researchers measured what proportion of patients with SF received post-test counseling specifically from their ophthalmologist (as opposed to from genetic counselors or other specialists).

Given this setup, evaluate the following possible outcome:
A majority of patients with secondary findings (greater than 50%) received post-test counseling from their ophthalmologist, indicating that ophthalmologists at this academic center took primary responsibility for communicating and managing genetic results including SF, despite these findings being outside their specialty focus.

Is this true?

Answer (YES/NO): NO